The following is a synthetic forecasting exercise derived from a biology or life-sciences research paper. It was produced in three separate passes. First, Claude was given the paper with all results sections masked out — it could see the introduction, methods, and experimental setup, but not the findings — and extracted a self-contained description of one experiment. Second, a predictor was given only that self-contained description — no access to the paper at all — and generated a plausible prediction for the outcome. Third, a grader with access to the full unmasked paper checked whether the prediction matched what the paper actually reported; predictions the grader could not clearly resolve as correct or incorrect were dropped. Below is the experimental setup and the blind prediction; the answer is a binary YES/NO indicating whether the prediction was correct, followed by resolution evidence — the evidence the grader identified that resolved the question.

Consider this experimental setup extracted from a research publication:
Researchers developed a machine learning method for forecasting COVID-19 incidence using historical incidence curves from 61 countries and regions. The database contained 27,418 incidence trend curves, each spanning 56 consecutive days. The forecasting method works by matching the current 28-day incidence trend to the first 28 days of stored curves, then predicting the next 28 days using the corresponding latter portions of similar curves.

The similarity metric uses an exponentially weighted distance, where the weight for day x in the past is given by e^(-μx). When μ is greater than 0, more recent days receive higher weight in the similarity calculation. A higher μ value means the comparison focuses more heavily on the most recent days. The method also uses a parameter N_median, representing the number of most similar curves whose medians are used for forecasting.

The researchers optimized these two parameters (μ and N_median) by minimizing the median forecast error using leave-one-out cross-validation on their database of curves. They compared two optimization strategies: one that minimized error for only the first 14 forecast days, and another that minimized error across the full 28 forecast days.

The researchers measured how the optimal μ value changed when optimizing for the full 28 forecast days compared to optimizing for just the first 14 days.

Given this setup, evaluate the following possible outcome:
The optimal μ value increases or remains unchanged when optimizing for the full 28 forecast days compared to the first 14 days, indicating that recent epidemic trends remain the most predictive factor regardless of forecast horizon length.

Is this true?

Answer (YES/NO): YES